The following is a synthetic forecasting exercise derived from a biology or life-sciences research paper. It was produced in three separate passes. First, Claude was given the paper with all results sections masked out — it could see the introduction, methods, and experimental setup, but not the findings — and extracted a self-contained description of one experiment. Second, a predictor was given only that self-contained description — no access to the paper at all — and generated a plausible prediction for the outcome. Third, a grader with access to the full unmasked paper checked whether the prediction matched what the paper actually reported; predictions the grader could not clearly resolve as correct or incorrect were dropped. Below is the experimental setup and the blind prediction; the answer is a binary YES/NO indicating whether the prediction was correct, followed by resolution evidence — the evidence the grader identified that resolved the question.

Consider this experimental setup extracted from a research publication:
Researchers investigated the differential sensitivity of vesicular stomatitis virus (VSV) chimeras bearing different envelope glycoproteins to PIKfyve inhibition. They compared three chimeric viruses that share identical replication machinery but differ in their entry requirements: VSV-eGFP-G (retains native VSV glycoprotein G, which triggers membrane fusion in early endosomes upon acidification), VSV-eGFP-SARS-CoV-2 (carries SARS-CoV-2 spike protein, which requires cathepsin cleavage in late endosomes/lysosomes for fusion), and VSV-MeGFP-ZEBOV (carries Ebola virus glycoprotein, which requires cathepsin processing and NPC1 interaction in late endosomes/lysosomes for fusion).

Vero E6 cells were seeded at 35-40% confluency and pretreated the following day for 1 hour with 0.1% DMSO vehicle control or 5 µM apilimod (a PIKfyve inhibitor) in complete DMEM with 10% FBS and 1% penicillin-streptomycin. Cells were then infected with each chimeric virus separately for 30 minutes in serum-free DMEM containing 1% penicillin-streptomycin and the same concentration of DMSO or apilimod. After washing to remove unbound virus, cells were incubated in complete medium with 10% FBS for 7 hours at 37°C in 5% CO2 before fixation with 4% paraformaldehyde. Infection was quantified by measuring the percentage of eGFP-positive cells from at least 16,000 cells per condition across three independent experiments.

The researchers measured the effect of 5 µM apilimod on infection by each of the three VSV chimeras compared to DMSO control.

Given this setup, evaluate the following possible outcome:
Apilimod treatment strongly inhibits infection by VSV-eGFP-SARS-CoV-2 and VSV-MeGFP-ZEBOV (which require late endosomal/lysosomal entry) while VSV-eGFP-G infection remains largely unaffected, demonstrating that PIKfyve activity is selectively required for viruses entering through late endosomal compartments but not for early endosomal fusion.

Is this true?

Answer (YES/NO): YES